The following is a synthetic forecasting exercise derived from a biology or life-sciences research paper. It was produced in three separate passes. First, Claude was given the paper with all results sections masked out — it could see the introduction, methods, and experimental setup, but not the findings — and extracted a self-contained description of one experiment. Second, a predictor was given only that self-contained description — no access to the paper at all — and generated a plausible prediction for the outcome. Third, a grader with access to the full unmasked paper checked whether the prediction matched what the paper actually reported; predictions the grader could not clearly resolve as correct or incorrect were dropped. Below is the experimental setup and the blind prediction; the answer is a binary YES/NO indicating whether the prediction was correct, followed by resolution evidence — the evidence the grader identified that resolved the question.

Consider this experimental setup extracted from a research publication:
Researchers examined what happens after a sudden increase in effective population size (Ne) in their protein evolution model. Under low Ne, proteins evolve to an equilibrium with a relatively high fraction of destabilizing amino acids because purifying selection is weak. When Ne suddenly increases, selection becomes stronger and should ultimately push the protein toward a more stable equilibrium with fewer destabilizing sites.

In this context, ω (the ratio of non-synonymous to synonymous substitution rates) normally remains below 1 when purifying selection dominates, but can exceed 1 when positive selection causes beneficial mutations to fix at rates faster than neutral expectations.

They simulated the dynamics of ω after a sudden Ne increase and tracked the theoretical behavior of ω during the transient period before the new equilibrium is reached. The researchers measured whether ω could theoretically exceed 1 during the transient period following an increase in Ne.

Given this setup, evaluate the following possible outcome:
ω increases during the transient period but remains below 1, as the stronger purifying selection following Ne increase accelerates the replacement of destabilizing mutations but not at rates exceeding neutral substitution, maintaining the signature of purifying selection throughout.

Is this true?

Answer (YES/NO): NO